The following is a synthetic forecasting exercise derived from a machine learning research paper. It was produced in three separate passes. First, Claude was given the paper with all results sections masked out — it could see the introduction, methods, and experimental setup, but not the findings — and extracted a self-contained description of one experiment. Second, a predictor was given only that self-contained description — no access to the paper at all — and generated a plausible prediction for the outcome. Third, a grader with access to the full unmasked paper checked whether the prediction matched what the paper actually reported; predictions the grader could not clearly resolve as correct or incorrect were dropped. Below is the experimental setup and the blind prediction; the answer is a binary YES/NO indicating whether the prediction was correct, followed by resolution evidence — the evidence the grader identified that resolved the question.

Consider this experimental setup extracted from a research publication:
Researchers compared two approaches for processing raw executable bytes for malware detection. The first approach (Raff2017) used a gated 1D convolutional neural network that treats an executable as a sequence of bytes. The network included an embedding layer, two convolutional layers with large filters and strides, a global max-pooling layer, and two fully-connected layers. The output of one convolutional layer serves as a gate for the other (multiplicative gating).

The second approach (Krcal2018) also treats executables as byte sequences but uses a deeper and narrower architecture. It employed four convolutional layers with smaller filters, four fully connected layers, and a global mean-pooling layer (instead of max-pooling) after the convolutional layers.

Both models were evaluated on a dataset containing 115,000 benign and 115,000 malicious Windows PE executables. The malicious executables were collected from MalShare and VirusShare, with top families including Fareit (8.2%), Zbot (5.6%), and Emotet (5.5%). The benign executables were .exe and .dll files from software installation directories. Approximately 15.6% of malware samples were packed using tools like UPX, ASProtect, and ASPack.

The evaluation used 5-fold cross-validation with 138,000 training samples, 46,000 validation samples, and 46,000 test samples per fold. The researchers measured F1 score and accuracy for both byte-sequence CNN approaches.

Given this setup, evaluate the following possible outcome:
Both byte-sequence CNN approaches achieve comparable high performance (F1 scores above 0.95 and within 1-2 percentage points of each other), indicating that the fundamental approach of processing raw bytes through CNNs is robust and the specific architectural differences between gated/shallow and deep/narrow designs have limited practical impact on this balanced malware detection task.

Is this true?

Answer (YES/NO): NO